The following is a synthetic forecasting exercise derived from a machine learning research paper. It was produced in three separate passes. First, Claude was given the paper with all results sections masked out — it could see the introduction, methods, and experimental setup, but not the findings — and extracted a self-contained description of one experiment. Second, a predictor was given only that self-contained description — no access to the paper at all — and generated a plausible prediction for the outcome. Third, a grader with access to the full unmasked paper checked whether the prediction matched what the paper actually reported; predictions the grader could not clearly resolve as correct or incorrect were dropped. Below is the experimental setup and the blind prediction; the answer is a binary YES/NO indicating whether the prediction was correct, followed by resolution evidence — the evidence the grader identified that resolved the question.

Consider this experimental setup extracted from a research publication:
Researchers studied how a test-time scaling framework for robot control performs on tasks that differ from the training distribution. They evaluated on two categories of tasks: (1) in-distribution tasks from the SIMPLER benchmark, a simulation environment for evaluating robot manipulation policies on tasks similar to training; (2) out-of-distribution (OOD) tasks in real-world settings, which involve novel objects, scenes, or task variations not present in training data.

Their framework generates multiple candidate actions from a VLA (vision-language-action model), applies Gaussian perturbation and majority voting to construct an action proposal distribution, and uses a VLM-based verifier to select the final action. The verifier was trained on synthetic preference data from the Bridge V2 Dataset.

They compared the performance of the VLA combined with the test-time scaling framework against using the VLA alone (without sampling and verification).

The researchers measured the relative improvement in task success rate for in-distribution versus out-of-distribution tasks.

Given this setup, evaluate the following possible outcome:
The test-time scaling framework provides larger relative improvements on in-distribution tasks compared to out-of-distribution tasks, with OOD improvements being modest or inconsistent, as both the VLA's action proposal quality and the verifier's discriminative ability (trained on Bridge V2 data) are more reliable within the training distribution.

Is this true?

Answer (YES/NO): NO